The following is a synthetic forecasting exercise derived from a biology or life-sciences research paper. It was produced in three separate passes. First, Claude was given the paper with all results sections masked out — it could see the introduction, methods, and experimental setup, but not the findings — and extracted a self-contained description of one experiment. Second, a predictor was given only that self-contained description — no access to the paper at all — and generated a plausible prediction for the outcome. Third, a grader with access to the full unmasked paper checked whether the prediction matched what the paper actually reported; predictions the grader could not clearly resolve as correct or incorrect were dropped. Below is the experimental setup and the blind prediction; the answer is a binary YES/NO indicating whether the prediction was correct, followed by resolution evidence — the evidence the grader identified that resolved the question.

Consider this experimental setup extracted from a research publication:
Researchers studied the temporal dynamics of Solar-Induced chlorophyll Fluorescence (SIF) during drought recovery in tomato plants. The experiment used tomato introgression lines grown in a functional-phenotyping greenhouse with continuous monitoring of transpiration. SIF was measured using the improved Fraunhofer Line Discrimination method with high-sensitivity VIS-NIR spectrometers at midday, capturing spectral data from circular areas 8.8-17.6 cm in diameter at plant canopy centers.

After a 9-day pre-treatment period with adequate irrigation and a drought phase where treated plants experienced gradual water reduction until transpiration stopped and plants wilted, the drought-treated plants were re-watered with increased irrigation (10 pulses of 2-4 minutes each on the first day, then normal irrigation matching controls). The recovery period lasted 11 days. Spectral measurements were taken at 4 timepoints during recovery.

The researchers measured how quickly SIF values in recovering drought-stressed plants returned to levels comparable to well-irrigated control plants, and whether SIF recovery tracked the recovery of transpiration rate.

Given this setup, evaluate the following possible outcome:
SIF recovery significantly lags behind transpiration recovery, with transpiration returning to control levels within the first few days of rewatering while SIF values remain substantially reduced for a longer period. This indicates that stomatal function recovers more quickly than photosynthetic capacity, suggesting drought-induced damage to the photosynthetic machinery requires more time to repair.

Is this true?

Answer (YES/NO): NO